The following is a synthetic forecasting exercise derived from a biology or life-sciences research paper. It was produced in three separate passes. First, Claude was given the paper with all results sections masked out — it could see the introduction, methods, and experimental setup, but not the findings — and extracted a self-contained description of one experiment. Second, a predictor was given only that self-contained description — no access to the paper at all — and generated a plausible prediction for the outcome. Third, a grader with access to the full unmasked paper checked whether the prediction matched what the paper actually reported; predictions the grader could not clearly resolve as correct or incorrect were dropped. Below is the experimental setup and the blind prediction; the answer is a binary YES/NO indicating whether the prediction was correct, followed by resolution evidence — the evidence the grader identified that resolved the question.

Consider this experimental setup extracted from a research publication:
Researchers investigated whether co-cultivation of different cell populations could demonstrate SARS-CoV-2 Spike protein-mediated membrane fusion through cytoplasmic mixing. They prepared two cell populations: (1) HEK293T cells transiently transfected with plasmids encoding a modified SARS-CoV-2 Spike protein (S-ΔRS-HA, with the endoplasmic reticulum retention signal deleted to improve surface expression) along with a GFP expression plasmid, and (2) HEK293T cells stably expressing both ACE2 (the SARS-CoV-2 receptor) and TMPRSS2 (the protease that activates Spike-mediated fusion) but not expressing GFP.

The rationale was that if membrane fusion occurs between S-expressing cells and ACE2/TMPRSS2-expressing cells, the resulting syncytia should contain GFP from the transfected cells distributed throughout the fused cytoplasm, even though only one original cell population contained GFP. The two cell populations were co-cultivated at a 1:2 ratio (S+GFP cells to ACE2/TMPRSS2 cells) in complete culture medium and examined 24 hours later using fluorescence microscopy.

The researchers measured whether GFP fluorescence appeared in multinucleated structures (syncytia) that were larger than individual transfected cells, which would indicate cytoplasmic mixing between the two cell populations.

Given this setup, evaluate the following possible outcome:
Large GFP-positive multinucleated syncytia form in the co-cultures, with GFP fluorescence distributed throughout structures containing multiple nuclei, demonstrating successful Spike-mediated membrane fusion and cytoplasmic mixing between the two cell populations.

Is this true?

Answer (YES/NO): YES